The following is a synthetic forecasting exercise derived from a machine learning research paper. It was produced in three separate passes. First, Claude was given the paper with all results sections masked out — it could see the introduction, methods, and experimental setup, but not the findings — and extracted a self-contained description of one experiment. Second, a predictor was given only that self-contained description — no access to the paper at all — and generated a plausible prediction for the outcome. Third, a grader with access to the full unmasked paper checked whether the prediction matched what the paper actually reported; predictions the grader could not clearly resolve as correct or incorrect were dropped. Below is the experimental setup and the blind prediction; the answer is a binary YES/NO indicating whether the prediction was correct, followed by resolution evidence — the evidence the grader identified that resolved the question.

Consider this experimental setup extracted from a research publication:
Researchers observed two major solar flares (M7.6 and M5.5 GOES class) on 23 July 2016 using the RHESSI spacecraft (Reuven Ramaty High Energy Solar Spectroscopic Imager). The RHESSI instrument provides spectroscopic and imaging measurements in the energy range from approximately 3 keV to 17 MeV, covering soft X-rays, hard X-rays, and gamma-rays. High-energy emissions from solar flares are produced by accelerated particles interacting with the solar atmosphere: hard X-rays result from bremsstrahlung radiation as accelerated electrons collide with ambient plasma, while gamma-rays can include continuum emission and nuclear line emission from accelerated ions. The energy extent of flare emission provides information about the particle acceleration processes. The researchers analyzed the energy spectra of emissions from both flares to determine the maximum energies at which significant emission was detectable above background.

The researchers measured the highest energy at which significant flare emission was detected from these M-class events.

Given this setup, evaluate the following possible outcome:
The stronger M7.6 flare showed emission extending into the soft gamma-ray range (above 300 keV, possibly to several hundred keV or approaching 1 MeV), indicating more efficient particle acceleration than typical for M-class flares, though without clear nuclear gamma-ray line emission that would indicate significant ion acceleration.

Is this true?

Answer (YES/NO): NO